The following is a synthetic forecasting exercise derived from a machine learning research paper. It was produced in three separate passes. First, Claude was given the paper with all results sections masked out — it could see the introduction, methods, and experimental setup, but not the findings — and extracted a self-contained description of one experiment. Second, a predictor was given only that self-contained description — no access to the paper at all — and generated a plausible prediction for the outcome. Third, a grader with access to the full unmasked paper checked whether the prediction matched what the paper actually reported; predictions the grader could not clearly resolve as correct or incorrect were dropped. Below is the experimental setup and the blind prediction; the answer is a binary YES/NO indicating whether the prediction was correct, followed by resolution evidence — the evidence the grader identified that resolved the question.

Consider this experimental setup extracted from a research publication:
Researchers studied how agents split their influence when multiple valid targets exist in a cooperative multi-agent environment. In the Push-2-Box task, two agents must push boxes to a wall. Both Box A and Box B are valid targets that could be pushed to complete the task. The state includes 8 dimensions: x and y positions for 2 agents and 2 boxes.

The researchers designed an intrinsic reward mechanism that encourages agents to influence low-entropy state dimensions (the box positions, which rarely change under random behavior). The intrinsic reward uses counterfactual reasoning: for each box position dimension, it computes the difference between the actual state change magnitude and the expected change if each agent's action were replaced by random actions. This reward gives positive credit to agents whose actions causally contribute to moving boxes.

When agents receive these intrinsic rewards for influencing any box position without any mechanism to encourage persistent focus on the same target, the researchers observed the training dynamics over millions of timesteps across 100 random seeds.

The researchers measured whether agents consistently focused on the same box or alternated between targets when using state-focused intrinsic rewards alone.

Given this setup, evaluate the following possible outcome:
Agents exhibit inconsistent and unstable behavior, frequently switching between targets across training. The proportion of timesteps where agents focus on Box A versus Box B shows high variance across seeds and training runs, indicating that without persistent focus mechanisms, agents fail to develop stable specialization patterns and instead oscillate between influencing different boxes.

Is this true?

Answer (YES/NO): YES